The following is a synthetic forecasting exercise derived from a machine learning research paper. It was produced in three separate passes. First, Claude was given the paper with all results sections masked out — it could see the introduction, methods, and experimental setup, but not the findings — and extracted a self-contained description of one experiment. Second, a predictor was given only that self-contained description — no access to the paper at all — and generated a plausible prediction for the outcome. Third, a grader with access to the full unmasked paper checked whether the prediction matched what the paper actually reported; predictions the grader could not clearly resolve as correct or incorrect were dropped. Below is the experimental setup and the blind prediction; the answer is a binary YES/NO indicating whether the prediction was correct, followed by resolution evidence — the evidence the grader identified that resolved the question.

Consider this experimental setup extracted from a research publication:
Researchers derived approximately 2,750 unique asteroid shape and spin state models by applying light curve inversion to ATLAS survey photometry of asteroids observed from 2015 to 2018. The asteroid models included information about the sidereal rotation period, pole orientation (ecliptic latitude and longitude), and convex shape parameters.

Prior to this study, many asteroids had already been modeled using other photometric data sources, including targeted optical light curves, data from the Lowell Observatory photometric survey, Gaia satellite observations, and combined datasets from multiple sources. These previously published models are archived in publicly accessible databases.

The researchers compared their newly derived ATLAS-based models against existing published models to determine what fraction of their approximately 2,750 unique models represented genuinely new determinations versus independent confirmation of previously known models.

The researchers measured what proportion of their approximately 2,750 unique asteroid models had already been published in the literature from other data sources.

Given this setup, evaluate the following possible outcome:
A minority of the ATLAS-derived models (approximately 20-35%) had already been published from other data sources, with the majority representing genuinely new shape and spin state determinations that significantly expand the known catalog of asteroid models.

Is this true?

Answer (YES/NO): YES